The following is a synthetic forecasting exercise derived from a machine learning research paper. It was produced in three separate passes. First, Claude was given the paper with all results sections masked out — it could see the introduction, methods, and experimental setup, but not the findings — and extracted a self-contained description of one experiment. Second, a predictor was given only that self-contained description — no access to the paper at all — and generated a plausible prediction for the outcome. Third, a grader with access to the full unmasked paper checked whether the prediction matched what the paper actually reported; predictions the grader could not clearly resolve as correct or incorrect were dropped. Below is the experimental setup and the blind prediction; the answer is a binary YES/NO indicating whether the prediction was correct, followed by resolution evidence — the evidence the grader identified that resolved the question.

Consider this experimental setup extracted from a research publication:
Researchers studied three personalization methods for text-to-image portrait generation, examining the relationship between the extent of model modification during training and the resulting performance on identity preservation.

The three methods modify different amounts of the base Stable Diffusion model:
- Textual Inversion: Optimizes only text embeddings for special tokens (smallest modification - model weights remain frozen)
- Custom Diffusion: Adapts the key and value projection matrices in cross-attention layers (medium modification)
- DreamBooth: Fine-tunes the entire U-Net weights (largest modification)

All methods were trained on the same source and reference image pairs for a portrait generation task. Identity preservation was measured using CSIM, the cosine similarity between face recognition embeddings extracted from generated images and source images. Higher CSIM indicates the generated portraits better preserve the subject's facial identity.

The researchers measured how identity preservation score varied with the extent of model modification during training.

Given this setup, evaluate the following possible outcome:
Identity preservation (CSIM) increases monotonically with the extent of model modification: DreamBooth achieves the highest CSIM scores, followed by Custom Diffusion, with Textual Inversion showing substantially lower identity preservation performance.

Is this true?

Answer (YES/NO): NO